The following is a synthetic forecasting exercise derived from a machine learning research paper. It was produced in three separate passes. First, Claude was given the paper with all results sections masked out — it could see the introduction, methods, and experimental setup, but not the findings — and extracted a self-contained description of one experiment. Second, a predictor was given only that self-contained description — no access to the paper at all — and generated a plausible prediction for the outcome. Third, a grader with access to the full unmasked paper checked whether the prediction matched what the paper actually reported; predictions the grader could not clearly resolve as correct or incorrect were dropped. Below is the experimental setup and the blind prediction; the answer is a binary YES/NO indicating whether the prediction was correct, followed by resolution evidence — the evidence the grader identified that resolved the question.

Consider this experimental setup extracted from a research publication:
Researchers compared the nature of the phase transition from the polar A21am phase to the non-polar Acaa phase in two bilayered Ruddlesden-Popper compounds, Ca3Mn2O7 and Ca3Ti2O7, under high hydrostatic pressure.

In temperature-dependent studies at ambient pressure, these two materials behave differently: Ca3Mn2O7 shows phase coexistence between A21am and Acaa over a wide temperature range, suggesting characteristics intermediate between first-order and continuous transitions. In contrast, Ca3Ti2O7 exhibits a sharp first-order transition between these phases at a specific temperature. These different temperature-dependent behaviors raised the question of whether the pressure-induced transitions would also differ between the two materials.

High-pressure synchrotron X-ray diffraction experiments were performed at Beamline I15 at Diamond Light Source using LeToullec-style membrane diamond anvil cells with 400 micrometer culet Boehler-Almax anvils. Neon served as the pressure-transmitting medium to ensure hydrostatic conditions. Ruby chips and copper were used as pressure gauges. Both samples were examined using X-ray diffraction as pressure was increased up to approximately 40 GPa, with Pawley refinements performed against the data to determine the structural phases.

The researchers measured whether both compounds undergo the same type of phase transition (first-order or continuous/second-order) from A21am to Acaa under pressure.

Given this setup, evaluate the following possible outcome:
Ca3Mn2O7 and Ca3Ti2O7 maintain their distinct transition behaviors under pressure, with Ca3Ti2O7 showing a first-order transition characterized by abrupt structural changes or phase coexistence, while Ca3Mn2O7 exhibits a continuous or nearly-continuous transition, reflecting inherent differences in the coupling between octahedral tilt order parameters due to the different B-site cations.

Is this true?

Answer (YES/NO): NO